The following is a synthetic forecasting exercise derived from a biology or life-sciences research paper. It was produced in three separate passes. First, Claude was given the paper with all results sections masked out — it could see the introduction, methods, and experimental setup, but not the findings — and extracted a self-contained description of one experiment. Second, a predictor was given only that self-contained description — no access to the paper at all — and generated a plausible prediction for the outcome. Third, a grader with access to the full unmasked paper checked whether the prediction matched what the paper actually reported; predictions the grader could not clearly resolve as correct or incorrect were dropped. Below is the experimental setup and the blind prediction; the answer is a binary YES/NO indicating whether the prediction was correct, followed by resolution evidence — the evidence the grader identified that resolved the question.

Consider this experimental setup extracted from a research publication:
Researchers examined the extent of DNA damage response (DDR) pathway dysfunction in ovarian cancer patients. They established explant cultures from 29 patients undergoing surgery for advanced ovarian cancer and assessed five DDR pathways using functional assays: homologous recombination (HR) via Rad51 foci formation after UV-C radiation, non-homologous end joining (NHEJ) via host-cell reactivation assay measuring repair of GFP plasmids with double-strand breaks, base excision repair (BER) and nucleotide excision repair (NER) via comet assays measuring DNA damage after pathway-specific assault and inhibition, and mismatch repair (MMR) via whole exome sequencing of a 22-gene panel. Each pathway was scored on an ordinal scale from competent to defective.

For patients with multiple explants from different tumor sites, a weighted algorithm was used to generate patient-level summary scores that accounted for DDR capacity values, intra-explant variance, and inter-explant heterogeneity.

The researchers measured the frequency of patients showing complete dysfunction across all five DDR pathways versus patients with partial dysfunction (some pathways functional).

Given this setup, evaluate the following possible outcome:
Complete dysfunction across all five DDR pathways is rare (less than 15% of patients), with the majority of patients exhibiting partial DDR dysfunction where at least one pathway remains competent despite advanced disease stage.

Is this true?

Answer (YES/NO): YES